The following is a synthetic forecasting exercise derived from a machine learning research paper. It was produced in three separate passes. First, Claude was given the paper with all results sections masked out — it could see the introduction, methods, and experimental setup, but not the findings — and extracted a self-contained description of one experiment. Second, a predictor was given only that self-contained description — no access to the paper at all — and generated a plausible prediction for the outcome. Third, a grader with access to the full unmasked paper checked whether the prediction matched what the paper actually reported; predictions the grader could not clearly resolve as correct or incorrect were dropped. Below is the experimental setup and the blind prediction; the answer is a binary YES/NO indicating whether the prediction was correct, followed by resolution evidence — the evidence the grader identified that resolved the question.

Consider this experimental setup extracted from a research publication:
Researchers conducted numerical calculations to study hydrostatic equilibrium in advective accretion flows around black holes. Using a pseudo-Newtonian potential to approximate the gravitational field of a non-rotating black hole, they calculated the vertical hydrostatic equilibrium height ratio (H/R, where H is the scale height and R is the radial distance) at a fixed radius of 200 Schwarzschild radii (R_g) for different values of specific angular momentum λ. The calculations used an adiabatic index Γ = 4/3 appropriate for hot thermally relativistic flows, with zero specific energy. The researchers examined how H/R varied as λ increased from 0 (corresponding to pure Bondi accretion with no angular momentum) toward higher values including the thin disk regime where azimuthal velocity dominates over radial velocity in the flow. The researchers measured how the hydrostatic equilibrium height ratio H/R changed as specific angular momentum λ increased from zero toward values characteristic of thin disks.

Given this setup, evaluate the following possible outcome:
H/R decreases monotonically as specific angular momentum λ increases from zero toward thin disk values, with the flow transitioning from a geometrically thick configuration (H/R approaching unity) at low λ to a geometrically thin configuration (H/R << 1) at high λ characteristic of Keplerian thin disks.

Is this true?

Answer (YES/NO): NO